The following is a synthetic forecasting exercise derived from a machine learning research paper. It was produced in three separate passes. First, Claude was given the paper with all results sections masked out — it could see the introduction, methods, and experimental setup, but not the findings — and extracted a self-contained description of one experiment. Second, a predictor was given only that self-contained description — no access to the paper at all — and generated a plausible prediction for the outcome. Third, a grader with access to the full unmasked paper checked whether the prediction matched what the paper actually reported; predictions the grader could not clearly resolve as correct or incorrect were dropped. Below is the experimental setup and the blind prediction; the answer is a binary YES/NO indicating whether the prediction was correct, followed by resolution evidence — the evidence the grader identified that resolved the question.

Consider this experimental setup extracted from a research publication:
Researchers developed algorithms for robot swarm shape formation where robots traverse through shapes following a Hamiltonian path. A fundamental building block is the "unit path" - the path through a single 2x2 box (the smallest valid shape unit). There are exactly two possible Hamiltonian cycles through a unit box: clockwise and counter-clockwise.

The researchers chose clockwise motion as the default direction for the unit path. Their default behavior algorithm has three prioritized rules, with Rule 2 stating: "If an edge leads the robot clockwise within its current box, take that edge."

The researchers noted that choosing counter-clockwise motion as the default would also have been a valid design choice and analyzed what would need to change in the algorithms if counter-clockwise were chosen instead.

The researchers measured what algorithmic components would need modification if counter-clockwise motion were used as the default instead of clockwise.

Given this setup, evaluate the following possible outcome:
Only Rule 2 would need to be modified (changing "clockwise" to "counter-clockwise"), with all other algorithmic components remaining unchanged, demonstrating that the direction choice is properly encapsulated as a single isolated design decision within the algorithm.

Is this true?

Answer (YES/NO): YES